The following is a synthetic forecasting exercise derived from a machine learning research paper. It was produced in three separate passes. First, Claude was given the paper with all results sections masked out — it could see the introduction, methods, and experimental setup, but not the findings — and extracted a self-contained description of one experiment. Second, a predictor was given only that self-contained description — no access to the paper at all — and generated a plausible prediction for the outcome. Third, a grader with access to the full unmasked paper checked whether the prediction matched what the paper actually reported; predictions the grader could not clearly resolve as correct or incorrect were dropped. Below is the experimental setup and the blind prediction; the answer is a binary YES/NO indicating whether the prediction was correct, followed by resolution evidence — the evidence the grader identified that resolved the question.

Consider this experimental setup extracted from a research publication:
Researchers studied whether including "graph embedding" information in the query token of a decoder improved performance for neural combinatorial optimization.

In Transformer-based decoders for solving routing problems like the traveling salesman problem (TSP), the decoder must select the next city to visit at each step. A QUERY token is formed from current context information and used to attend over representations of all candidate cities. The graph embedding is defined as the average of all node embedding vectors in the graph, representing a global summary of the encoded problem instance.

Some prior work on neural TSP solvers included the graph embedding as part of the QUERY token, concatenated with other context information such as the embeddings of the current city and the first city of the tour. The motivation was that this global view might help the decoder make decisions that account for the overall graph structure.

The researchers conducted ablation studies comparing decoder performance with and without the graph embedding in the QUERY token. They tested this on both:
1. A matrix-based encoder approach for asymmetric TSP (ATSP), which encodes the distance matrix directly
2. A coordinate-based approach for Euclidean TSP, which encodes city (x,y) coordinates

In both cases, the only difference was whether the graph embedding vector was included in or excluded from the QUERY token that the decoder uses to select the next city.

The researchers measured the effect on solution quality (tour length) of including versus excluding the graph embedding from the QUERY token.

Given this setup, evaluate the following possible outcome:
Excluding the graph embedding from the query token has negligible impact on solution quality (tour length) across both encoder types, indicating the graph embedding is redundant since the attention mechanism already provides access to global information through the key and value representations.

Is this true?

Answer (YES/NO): YES